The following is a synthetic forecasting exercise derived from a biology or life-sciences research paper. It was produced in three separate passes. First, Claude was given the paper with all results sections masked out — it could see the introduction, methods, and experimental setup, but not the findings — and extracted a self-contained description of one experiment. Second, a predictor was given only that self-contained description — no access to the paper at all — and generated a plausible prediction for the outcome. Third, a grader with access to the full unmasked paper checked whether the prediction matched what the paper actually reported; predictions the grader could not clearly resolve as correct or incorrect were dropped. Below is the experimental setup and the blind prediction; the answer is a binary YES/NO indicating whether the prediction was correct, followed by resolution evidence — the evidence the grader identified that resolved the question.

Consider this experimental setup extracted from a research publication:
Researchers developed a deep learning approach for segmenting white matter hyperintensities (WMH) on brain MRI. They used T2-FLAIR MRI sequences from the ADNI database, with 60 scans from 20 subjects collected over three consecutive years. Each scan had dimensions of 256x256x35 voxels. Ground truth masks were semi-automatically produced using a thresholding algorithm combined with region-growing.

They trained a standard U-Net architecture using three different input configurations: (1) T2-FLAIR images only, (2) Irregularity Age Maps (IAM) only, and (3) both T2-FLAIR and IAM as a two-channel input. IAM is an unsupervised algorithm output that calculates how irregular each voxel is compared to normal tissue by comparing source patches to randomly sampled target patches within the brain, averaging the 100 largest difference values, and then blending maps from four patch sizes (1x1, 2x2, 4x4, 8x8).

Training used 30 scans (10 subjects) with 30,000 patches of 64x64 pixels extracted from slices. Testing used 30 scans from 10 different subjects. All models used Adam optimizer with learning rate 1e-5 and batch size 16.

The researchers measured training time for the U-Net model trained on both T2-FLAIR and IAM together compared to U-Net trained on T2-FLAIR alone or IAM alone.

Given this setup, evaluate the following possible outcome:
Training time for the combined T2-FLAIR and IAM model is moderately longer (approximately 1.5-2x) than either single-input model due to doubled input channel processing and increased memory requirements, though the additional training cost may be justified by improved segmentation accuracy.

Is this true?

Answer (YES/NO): NO